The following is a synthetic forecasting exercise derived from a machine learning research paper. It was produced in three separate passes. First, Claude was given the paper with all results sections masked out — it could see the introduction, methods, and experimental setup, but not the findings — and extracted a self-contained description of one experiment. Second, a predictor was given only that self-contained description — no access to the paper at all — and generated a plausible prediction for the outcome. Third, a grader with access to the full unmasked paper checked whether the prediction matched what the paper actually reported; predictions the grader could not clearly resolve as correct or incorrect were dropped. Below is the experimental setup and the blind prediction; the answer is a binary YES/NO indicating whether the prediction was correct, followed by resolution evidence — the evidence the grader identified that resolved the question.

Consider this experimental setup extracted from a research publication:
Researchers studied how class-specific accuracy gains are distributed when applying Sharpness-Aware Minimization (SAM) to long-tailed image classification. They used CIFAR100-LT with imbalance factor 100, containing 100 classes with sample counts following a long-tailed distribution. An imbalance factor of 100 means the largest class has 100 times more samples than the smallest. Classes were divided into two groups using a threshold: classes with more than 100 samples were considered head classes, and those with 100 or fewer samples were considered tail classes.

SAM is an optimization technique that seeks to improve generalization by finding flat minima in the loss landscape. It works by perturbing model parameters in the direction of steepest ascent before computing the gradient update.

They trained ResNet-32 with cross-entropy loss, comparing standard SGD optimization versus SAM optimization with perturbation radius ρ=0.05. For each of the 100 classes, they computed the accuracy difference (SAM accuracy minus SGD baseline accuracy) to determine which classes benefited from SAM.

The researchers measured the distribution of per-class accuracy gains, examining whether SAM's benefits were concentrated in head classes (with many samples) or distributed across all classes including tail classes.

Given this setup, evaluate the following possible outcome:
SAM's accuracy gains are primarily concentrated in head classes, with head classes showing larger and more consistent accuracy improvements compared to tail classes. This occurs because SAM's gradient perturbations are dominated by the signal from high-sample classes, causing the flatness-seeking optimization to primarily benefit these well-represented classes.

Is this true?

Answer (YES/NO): YES